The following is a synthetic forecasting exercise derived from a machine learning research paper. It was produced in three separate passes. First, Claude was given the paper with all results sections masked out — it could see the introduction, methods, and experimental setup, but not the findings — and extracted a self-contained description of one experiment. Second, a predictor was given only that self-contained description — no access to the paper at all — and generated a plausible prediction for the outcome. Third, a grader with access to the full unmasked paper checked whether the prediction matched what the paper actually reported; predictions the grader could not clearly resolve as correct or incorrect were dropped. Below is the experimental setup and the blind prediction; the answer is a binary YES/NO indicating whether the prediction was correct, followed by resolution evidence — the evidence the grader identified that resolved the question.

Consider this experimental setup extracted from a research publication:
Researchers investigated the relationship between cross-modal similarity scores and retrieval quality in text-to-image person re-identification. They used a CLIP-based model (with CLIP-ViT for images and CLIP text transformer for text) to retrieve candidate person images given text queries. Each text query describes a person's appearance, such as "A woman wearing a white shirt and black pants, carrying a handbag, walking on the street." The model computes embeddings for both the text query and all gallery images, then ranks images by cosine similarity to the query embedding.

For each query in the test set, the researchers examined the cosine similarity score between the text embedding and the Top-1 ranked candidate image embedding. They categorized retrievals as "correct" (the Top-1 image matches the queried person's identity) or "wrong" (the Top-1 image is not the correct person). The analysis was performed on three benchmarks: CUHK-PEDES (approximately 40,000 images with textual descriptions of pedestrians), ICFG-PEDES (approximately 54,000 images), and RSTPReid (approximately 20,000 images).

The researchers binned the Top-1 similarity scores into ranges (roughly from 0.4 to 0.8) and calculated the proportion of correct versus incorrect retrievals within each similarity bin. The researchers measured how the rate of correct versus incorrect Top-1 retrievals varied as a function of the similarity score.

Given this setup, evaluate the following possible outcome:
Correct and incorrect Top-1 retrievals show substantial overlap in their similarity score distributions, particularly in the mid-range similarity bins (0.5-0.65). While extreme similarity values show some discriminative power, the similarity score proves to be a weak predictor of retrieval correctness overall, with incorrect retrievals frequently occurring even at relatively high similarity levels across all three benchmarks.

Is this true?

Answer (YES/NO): NO